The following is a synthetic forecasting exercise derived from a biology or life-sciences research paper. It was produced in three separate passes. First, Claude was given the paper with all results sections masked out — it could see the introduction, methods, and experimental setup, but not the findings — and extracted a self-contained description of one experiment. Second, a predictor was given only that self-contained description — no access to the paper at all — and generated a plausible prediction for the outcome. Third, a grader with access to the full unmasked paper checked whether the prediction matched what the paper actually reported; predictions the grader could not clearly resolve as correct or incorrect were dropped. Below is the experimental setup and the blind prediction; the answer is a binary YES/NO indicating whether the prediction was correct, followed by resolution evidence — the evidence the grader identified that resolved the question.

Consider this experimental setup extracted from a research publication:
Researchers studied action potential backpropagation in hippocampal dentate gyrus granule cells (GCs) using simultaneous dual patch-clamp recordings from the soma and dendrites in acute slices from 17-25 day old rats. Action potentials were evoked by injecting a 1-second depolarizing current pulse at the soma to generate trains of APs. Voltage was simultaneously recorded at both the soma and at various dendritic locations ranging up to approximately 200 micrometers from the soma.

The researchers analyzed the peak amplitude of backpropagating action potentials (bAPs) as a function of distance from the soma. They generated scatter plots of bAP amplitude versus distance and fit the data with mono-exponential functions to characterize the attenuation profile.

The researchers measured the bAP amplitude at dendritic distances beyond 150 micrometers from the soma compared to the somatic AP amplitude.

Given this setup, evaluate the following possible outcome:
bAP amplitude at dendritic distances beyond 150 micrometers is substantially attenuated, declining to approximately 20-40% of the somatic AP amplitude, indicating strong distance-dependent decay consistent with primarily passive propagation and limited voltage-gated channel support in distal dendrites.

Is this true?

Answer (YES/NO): YES